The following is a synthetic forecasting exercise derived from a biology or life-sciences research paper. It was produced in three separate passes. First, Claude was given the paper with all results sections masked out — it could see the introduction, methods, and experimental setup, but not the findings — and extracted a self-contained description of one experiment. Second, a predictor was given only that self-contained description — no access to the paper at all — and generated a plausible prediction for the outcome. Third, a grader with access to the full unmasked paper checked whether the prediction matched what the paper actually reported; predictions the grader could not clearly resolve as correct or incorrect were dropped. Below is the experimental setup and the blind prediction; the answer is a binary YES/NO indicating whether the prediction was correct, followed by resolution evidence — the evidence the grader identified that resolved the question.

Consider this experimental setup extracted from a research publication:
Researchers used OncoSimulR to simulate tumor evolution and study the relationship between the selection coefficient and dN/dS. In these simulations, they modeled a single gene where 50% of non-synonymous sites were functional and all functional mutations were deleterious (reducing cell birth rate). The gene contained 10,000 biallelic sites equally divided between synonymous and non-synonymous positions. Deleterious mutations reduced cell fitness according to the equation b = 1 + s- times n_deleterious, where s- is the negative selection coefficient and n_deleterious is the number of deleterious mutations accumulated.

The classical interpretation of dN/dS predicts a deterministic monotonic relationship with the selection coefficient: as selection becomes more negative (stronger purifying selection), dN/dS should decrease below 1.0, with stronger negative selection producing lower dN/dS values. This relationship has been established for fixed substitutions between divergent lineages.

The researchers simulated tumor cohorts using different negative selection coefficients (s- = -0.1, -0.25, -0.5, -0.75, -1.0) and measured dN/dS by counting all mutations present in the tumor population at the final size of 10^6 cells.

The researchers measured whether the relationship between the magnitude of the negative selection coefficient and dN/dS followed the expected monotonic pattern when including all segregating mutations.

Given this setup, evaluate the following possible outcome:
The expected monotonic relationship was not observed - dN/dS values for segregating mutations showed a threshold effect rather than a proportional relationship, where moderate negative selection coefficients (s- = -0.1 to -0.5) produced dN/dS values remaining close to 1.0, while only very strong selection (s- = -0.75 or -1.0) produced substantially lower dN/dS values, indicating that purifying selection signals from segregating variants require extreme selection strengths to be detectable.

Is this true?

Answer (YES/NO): NO